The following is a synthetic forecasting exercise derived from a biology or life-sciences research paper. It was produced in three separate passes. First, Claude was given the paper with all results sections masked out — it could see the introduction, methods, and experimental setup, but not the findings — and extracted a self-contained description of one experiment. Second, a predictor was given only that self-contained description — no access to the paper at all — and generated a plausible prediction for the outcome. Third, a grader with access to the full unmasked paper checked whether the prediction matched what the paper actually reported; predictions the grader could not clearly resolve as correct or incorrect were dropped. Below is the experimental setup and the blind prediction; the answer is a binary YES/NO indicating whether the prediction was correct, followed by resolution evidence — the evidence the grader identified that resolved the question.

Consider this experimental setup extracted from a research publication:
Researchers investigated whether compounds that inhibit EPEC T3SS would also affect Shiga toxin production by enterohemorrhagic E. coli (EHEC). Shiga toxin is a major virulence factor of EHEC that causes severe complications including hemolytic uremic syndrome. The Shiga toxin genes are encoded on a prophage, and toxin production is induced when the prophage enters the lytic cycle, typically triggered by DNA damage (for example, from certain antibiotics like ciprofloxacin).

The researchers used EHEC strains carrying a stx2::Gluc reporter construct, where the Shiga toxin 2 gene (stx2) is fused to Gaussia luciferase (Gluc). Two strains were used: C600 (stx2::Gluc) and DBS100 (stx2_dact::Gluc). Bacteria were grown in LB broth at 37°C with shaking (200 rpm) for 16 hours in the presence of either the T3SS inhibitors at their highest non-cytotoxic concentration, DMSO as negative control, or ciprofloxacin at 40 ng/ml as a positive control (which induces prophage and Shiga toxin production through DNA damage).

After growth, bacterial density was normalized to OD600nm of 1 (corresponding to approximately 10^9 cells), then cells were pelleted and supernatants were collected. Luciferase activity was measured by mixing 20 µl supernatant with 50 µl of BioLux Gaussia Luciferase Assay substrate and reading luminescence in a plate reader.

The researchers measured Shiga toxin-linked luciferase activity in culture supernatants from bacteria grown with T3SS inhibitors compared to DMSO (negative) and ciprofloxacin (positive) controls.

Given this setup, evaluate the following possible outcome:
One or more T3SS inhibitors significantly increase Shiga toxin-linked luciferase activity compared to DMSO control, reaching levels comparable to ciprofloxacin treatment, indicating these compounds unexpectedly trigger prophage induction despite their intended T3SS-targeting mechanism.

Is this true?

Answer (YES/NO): NO